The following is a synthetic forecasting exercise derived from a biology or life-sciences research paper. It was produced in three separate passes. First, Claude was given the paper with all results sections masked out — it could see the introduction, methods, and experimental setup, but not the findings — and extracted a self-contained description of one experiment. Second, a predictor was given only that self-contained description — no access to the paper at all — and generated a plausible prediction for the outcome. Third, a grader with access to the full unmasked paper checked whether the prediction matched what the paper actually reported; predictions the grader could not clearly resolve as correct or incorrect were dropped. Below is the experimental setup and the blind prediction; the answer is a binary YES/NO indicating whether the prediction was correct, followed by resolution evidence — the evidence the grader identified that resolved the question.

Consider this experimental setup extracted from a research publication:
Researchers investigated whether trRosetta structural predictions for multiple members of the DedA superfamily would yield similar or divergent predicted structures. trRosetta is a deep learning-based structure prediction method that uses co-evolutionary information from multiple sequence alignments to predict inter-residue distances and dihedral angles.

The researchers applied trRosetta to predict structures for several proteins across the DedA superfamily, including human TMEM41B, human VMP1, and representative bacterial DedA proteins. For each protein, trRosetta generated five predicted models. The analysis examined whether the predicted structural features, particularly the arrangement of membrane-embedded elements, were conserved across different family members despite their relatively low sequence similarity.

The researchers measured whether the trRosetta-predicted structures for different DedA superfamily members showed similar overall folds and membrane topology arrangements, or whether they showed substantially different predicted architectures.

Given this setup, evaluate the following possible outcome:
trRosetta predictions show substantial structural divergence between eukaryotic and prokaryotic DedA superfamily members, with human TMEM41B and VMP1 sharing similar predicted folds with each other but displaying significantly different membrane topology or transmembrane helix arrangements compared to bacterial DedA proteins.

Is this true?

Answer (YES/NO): NO